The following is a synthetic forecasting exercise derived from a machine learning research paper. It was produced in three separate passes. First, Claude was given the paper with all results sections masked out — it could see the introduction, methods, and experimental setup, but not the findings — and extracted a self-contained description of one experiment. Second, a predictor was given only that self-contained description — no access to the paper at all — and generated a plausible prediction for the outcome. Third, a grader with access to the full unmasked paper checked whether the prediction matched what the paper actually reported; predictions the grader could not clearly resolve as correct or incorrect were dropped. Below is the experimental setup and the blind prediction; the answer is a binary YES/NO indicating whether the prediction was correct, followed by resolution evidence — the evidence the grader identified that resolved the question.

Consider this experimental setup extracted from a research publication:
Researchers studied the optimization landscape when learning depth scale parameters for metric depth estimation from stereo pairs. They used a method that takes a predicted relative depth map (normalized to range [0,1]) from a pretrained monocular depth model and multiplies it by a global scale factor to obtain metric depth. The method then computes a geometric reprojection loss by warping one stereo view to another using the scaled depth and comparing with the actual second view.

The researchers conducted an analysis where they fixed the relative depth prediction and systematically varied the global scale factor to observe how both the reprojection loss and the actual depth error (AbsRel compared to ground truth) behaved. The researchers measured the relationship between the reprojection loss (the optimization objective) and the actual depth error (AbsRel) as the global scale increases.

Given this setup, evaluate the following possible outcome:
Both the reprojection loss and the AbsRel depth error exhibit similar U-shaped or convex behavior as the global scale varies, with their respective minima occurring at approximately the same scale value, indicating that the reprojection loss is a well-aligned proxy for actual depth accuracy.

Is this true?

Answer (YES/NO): NO